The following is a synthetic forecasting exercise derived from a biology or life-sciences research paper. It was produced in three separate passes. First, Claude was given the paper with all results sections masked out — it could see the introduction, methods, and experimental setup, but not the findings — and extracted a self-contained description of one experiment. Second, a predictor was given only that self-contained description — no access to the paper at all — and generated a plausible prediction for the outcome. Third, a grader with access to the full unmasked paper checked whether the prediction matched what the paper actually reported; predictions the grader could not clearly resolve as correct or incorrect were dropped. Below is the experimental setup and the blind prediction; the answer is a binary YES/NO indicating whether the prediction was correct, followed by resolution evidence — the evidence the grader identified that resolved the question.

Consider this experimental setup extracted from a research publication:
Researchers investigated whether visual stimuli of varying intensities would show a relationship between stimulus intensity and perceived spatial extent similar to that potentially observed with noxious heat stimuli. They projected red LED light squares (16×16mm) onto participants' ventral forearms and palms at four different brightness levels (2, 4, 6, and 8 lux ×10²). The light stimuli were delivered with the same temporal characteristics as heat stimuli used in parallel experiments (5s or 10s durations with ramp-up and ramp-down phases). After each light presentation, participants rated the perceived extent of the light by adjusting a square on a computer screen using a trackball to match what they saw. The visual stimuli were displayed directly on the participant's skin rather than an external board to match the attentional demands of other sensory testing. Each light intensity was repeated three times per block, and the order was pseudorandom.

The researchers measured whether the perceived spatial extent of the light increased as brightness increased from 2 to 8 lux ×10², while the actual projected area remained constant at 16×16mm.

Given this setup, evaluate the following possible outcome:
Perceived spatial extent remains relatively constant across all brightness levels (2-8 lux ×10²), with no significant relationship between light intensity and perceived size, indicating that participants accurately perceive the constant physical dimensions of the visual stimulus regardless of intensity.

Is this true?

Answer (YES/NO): NO